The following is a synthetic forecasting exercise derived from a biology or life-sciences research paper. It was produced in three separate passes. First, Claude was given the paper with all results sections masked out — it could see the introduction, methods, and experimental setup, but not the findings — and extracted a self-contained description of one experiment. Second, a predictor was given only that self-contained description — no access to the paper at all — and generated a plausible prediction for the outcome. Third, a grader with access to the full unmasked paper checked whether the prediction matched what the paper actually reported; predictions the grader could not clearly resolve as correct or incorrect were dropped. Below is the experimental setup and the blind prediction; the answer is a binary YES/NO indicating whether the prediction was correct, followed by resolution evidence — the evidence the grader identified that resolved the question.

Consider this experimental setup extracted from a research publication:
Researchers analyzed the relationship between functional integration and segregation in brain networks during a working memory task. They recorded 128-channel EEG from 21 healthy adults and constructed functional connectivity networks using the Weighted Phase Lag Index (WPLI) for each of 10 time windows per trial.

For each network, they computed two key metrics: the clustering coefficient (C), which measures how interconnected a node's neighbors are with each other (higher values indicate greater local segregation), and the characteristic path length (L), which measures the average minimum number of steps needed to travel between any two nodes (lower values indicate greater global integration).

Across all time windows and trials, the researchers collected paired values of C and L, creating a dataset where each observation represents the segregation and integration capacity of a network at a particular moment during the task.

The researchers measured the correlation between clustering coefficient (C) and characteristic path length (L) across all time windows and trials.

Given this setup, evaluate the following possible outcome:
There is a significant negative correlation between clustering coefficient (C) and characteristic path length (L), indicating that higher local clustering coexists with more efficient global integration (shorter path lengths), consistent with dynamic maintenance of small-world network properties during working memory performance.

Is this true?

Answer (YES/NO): NO